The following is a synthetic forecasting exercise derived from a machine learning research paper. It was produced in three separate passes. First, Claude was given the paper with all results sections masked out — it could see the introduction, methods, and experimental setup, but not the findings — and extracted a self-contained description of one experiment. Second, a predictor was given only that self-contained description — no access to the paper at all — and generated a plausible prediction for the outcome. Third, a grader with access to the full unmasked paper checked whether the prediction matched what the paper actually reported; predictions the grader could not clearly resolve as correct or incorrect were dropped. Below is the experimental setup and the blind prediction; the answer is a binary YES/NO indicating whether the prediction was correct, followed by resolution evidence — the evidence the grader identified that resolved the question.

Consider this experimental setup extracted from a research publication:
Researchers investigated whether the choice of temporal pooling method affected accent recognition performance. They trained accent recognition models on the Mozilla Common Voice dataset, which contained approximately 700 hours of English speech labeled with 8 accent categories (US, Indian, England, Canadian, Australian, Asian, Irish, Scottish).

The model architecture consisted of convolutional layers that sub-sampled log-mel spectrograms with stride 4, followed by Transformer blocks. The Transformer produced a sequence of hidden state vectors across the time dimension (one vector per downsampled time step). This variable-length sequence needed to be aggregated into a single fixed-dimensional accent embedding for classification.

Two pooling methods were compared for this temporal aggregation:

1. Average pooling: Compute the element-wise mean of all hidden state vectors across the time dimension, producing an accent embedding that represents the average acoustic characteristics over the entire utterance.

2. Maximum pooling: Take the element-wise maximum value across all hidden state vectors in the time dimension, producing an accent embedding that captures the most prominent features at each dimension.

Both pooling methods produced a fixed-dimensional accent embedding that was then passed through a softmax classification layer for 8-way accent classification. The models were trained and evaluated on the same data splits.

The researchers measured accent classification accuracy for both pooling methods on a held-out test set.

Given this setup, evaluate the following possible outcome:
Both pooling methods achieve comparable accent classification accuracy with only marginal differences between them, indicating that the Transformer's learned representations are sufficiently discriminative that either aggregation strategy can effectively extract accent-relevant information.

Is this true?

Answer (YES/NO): YES